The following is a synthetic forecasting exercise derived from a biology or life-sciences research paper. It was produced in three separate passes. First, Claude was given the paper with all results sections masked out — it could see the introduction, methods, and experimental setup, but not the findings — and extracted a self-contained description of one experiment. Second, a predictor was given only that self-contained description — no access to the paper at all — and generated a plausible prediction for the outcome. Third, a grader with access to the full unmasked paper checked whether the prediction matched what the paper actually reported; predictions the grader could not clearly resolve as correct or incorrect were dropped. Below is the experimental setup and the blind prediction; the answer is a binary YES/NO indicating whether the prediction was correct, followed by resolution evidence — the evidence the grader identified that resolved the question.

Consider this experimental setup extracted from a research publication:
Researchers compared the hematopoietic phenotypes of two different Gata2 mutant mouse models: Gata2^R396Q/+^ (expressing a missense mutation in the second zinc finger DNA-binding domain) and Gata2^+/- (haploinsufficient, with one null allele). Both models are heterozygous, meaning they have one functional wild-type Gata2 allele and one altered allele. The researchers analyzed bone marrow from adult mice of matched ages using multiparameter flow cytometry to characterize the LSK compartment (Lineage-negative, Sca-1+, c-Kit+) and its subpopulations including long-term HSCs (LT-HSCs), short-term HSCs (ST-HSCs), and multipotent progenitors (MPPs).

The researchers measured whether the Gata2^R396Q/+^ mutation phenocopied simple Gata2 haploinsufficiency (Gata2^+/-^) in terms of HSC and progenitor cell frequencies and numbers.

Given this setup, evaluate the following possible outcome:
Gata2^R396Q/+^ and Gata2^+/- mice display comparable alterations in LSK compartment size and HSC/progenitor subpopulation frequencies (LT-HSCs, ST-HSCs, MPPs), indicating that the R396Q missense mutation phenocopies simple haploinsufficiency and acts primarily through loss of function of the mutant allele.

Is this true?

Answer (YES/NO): NO